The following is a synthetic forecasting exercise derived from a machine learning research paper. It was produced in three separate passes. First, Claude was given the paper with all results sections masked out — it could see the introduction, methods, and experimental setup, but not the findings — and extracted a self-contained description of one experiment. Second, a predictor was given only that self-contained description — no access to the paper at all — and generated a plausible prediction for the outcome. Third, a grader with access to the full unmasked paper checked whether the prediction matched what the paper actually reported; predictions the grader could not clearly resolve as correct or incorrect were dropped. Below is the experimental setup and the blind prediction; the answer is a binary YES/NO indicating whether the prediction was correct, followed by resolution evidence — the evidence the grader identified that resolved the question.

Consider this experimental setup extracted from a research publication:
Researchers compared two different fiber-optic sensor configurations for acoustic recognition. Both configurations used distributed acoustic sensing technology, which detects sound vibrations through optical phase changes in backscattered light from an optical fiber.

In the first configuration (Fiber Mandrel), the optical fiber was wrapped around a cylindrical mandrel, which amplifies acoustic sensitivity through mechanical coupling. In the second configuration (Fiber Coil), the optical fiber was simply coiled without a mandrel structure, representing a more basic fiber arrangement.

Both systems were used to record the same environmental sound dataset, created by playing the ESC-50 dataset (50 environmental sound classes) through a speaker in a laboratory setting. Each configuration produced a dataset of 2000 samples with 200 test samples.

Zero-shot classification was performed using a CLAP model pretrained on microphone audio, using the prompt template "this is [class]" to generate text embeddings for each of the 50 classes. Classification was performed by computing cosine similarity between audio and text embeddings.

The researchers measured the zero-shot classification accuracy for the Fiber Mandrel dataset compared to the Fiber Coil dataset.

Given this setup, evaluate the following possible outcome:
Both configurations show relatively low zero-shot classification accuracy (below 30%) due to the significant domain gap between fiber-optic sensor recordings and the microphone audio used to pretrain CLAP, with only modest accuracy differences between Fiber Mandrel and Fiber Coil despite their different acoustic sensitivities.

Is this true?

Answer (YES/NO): NO